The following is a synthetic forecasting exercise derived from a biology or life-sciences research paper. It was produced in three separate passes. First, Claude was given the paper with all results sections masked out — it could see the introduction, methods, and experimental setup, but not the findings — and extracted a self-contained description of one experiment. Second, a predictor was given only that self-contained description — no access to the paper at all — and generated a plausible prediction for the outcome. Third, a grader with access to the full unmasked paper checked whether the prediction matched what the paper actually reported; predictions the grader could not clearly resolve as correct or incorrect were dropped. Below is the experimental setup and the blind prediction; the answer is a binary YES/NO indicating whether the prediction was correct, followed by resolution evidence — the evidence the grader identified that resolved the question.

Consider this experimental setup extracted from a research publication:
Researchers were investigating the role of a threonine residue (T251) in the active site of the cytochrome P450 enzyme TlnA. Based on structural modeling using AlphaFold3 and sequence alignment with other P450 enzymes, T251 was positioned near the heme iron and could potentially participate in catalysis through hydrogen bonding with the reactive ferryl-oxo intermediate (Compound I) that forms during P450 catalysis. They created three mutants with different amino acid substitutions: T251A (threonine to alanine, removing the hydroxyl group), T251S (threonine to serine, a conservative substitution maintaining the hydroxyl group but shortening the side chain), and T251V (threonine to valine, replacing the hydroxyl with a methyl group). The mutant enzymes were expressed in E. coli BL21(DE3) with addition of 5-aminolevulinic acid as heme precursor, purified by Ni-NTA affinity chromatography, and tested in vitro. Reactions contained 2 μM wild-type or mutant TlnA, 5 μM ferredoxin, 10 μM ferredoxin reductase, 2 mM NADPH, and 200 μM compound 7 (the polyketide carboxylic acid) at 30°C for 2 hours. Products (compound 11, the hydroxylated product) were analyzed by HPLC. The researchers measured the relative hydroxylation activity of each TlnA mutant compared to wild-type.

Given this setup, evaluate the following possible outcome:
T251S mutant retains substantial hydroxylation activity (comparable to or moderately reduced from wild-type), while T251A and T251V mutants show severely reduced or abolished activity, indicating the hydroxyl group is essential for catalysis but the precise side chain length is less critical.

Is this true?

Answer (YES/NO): YES